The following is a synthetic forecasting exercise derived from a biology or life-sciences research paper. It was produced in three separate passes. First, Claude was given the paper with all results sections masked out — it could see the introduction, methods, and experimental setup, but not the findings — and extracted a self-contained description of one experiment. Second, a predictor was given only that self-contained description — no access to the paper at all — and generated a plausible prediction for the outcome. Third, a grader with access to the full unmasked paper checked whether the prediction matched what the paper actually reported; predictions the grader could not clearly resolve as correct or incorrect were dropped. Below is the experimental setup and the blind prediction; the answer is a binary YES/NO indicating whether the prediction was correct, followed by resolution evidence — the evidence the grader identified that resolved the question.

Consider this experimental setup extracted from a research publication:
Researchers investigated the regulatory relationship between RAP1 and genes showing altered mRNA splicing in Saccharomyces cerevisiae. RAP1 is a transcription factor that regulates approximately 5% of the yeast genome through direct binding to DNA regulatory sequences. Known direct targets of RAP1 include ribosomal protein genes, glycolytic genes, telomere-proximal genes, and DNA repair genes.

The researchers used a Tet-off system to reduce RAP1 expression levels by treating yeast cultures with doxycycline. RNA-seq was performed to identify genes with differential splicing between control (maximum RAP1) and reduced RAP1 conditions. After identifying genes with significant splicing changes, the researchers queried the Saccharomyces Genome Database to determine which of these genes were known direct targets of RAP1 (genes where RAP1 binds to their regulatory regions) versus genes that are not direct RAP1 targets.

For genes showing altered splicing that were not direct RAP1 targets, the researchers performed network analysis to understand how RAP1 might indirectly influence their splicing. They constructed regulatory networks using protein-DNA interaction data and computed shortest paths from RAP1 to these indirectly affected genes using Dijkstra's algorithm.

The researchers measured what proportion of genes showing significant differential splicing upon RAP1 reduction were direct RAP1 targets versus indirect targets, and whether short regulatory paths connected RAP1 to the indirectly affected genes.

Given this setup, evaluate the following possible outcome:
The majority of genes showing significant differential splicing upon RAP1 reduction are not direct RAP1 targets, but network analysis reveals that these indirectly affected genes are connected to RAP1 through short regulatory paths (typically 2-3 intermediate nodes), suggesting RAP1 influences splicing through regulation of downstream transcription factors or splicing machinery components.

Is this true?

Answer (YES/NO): NO